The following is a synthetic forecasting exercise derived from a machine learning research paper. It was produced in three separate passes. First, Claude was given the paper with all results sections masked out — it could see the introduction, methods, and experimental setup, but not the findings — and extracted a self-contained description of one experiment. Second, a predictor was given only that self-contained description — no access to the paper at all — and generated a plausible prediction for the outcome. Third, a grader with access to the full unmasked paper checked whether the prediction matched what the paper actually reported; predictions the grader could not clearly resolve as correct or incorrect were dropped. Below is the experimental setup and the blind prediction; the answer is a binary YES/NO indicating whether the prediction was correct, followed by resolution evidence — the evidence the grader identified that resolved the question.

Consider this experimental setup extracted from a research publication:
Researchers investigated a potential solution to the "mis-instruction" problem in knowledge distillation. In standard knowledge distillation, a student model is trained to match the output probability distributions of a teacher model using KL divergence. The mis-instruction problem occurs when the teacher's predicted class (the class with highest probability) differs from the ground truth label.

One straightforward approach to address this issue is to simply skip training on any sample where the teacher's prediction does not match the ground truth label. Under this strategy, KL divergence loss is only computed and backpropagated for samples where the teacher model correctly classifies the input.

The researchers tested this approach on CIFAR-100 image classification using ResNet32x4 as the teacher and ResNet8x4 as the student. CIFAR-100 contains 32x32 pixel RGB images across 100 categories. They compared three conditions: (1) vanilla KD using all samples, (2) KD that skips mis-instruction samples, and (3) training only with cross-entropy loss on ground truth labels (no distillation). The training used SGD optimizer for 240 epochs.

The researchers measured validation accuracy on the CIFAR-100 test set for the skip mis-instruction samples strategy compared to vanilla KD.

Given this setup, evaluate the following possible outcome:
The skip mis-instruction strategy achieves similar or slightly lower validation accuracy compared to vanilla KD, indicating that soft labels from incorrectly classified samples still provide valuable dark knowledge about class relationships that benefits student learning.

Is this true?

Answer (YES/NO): NO